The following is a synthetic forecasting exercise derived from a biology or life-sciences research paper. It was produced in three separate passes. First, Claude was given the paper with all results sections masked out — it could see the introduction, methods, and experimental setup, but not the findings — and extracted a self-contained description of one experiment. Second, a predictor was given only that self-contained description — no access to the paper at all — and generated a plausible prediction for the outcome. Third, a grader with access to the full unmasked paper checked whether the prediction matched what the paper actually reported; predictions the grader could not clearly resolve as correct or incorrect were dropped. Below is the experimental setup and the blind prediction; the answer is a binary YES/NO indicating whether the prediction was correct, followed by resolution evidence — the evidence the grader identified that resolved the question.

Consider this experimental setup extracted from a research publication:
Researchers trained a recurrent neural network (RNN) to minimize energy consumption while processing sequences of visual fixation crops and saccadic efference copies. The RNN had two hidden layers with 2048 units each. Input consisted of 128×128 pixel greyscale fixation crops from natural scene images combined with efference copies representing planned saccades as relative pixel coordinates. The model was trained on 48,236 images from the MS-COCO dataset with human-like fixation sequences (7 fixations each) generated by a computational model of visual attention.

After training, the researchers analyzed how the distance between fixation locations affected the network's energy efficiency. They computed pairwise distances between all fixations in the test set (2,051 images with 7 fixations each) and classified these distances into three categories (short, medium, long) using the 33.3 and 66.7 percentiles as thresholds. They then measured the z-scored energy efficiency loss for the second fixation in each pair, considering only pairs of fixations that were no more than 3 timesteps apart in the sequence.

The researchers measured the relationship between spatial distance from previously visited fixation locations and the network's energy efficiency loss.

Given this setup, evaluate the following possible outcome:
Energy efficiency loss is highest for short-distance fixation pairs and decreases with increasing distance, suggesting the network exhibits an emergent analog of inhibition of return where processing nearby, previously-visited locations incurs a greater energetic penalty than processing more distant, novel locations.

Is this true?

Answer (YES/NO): NO